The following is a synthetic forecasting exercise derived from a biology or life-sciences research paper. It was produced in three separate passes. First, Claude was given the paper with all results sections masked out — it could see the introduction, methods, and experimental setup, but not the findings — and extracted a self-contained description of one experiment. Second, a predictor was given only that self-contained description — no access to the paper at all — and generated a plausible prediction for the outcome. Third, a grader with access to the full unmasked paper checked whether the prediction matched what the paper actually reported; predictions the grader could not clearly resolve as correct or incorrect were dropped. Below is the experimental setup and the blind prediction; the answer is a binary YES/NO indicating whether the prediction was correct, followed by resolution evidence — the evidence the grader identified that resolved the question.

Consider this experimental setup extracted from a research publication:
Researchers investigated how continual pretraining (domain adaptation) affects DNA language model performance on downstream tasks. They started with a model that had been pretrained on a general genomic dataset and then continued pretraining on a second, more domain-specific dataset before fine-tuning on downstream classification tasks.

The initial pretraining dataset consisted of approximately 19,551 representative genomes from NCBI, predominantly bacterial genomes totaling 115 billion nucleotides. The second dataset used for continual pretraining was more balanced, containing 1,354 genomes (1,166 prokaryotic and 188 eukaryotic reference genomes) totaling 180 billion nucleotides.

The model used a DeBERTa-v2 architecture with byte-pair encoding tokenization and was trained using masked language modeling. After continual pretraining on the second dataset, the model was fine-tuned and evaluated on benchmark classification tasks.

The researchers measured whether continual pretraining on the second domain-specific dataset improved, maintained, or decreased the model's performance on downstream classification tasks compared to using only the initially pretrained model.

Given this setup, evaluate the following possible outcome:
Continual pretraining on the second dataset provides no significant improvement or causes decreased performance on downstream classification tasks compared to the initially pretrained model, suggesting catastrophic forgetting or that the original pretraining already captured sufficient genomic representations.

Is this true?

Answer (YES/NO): NO